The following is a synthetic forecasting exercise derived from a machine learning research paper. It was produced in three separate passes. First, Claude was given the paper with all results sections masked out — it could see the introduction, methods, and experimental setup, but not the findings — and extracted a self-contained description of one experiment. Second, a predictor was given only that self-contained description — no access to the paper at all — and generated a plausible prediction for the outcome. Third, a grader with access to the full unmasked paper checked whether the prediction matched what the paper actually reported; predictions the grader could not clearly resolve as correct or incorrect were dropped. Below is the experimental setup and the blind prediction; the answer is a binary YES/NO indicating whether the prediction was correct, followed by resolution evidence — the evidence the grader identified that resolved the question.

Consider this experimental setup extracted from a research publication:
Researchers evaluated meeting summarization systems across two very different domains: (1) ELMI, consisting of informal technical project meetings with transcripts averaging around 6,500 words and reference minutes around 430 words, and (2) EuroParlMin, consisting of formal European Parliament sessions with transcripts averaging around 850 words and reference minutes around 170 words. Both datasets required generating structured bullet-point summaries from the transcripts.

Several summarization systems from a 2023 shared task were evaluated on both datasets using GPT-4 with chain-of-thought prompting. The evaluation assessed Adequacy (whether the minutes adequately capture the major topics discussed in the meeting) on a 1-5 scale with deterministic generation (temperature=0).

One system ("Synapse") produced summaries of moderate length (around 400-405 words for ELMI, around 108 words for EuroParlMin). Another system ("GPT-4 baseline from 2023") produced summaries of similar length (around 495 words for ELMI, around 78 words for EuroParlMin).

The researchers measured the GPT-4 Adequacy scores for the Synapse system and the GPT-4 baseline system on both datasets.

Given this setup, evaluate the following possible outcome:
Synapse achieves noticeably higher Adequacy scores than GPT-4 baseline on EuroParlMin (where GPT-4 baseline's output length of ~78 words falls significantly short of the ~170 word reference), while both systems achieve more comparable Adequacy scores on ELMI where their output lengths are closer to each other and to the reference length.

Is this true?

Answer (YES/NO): NO